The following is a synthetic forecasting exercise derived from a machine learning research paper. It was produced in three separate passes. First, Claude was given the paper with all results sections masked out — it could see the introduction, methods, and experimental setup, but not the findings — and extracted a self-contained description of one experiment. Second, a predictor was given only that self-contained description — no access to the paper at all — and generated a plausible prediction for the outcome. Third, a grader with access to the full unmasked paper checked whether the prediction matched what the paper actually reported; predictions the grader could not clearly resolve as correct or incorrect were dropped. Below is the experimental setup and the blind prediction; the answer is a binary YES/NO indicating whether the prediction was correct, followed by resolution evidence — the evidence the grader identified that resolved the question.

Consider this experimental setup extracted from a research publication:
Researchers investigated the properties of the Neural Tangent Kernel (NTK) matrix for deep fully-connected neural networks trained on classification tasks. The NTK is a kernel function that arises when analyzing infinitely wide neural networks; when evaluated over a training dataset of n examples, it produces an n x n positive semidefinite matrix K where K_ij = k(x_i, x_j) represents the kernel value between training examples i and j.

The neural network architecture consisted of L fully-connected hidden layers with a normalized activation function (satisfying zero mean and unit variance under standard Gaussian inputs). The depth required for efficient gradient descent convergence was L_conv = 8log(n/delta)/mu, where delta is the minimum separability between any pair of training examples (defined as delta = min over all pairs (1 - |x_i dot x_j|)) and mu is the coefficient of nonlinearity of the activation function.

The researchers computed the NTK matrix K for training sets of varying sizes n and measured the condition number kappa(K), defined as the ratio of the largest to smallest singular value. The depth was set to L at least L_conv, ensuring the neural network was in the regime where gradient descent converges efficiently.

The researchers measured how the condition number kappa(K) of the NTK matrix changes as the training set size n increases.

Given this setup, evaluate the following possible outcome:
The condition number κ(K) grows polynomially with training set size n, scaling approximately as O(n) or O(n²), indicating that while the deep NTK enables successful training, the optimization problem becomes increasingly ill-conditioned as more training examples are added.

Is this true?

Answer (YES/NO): NO